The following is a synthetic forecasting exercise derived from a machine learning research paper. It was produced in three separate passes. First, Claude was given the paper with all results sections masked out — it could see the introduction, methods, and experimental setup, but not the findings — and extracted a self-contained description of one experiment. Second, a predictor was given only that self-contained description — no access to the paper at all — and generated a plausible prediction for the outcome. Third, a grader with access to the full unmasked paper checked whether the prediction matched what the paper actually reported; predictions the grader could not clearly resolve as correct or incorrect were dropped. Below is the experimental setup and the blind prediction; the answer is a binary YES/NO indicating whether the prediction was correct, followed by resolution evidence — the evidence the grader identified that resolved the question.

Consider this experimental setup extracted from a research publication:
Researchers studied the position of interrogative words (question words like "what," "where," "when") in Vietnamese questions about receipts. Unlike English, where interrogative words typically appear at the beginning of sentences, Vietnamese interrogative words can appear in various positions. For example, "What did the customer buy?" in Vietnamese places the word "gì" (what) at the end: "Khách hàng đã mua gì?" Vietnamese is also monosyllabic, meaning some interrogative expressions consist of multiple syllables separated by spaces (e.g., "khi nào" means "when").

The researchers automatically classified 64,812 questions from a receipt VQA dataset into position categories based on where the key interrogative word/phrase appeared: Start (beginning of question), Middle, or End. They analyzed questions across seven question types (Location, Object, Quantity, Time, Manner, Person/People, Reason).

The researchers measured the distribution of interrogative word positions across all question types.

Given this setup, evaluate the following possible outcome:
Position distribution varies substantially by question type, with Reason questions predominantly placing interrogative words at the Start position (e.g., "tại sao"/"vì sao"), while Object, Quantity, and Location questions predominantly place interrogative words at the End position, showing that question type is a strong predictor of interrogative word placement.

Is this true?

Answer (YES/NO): NO